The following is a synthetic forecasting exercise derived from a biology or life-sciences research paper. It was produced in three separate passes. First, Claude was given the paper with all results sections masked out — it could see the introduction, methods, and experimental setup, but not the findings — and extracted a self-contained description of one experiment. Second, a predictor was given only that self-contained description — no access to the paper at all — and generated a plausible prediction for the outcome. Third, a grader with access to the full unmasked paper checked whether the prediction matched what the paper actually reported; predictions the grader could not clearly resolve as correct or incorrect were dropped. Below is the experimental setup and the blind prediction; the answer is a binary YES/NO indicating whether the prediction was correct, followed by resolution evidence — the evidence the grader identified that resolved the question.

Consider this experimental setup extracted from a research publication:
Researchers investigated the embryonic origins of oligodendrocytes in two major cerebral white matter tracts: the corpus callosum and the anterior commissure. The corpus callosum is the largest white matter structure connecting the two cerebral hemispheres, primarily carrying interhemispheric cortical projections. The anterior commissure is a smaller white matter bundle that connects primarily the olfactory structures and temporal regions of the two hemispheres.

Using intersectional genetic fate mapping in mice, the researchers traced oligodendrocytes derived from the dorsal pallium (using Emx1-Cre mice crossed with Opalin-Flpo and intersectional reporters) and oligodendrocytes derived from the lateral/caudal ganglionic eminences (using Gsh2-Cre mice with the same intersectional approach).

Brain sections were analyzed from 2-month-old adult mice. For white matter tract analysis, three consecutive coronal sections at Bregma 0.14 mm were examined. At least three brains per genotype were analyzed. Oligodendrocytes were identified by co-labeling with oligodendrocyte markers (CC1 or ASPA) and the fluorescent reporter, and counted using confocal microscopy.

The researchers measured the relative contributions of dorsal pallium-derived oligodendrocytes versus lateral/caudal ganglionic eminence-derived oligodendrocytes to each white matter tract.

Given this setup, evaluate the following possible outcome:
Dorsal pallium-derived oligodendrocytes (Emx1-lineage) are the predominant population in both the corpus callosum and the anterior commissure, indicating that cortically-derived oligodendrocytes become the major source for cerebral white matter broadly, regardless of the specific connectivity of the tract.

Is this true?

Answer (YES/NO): NO